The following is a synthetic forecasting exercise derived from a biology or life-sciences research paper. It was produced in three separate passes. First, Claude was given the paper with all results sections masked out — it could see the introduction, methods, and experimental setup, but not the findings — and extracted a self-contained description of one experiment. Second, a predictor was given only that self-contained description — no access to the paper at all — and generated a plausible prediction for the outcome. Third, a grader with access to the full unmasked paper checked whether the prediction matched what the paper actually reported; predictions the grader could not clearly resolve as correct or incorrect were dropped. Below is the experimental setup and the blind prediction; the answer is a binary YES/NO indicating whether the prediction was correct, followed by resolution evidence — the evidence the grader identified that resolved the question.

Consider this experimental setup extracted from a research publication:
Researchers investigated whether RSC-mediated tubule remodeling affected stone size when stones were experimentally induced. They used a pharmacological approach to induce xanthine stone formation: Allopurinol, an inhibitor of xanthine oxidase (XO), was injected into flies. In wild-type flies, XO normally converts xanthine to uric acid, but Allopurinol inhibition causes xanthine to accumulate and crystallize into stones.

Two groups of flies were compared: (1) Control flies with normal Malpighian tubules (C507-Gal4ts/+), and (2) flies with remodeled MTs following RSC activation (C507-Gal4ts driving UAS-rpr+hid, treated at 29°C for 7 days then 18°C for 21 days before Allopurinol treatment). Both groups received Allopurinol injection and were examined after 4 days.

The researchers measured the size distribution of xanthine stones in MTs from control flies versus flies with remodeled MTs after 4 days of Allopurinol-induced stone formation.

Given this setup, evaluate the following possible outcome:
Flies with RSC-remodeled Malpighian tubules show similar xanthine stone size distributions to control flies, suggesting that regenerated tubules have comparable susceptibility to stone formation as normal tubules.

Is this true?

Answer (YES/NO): NO